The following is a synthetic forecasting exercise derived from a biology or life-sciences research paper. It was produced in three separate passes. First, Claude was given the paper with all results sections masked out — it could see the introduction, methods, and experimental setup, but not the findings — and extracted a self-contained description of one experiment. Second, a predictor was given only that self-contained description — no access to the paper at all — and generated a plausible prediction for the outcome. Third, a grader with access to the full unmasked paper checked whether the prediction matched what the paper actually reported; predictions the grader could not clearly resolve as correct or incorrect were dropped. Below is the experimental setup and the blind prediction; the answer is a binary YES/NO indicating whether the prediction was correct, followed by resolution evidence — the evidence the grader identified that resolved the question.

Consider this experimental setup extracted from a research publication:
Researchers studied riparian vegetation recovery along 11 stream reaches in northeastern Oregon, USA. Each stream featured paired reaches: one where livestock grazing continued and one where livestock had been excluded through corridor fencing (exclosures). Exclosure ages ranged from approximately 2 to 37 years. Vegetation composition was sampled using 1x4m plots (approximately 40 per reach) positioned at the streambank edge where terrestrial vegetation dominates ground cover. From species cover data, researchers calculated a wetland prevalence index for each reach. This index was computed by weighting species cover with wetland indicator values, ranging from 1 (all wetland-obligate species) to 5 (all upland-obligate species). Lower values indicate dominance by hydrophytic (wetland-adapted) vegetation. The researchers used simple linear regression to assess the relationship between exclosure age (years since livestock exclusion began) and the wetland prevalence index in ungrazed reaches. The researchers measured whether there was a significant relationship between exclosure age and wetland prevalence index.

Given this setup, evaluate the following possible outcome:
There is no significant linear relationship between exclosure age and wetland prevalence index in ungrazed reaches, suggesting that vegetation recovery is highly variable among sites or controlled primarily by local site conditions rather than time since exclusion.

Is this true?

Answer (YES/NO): YES